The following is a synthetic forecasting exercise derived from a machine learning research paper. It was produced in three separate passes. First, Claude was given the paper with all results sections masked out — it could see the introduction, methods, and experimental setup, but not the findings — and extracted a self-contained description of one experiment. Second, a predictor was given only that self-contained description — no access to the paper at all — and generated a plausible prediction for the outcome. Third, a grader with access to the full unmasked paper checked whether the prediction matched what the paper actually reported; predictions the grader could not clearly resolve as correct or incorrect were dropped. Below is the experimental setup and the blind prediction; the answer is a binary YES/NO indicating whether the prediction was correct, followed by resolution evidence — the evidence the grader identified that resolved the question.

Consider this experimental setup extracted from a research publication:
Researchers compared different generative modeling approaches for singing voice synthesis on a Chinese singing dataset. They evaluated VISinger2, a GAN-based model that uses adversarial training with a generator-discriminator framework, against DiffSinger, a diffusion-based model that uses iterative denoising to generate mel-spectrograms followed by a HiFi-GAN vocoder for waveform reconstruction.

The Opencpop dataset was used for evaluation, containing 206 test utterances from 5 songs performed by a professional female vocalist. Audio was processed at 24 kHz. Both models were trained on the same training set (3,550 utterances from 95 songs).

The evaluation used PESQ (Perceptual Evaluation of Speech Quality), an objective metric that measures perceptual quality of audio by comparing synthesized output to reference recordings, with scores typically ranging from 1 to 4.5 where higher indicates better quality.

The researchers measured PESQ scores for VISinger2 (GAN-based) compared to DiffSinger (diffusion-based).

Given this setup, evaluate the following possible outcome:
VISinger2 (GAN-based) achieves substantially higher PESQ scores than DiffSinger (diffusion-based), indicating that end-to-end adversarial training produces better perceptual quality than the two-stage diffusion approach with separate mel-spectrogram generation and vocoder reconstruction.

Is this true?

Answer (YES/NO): NO